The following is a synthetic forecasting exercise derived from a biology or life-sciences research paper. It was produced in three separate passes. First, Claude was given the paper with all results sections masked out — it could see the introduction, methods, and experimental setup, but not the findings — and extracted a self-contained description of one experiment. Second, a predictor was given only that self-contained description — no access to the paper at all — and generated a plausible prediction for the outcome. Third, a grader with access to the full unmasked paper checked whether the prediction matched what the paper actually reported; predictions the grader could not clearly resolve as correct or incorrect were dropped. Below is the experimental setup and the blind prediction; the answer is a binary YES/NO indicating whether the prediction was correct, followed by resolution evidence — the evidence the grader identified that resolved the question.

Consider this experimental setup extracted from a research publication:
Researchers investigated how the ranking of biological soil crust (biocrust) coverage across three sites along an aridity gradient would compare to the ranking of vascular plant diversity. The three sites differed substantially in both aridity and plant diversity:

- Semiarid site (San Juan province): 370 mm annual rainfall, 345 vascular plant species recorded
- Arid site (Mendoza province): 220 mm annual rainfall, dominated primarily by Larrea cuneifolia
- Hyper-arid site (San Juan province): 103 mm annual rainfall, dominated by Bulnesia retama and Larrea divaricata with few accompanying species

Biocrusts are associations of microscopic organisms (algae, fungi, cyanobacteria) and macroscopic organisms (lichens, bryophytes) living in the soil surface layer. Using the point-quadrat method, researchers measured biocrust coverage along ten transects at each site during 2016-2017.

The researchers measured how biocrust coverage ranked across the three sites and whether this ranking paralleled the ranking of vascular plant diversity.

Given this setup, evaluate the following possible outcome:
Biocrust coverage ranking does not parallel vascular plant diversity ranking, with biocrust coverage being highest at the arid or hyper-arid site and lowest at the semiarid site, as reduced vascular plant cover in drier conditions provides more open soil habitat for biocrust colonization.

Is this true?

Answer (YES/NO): YES